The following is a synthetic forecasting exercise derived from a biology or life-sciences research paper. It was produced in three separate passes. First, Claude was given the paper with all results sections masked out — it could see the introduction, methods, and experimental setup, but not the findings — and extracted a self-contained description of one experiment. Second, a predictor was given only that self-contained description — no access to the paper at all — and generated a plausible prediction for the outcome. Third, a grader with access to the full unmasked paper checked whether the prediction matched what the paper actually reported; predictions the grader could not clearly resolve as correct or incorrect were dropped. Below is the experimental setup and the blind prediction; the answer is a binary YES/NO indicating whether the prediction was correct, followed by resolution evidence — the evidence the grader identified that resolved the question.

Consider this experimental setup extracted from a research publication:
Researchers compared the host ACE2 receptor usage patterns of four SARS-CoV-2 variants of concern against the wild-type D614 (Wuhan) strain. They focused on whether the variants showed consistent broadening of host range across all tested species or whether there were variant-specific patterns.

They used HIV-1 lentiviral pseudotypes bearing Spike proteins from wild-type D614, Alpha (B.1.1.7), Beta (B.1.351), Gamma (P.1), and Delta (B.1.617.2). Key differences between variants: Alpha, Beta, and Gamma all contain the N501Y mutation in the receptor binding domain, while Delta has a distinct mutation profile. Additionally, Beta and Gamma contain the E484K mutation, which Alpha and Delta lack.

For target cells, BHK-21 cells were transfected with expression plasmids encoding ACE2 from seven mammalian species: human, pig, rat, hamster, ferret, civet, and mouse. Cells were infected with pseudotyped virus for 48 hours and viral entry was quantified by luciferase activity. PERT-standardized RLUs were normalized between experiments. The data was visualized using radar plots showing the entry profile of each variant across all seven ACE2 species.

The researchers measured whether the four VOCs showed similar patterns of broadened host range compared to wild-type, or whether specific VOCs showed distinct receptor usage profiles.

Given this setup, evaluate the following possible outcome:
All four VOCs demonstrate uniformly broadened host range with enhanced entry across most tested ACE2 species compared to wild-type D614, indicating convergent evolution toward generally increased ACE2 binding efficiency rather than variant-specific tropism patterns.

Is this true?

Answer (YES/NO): NO